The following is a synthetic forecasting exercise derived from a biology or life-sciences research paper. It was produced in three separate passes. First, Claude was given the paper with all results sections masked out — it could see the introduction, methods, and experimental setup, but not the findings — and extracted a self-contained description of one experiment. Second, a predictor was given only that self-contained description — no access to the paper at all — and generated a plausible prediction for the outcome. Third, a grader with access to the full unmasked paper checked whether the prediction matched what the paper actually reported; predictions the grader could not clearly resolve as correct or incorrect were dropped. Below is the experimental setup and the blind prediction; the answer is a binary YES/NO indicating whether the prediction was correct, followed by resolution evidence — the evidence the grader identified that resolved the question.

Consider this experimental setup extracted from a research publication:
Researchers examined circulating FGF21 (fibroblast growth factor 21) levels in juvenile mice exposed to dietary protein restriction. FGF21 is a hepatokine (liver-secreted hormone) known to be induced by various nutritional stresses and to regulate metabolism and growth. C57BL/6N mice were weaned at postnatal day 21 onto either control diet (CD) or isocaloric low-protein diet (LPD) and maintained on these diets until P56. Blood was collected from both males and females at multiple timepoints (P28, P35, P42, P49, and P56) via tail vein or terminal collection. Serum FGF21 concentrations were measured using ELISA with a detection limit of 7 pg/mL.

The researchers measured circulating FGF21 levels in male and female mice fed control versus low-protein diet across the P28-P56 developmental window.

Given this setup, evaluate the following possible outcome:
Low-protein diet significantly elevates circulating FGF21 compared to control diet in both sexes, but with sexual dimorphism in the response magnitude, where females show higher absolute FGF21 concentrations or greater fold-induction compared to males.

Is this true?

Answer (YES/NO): NO